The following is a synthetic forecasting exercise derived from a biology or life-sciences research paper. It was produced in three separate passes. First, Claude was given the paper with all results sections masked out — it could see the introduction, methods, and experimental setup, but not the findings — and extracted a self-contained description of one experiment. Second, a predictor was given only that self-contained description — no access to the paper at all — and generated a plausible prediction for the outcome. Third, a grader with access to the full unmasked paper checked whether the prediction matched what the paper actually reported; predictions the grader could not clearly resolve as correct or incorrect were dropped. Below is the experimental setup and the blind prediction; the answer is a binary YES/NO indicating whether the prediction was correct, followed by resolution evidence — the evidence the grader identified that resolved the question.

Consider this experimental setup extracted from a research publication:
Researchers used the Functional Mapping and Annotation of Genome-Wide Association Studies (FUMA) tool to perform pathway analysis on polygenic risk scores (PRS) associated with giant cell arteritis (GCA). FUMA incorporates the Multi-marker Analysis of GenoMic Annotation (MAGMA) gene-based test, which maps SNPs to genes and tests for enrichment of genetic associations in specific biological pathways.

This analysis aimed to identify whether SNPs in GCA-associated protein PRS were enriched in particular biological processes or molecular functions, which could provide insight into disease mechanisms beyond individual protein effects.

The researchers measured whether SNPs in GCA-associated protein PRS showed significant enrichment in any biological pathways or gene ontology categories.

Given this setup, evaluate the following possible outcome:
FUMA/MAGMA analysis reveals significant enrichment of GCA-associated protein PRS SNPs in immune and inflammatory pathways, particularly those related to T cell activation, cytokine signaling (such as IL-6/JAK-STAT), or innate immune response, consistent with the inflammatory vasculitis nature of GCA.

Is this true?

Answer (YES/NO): NO